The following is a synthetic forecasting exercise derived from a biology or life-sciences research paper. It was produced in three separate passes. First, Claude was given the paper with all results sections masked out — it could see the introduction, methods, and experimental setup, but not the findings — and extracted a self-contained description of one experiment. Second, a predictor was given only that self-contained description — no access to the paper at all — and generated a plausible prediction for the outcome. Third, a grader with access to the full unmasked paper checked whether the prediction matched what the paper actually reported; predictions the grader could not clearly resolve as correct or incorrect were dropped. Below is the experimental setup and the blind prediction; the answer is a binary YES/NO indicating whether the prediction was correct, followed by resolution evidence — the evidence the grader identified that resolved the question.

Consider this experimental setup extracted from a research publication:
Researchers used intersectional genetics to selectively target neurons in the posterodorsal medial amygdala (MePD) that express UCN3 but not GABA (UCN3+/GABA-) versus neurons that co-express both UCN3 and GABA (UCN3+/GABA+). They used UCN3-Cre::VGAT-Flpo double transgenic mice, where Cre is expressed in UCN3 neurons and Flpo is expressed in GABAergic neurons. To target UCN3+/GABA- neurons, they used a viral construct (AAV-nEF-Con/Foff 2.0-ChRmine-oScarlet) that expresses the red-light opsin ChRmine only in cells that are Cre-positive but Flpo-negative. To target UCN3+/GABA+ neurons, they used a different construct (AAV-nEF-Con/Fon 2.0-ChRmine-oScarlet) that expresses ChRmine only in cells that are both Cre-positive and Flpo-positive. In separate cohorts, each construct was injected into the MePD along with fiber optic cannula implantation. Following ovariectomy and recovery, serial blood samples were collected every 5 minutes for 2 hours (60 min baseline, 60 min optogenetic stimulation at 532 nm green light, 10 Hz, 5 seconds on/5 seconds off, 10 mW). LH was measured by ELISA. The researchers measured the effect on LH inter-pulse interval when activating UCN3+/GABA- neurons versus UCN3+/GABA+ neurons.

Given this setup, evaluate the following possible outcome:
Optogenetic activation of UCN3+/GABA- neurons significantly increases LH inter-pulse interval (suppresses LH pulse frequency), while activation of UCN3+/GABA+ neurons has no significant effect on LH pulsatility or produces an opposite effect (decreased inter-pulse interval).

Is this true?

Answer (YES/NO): YES